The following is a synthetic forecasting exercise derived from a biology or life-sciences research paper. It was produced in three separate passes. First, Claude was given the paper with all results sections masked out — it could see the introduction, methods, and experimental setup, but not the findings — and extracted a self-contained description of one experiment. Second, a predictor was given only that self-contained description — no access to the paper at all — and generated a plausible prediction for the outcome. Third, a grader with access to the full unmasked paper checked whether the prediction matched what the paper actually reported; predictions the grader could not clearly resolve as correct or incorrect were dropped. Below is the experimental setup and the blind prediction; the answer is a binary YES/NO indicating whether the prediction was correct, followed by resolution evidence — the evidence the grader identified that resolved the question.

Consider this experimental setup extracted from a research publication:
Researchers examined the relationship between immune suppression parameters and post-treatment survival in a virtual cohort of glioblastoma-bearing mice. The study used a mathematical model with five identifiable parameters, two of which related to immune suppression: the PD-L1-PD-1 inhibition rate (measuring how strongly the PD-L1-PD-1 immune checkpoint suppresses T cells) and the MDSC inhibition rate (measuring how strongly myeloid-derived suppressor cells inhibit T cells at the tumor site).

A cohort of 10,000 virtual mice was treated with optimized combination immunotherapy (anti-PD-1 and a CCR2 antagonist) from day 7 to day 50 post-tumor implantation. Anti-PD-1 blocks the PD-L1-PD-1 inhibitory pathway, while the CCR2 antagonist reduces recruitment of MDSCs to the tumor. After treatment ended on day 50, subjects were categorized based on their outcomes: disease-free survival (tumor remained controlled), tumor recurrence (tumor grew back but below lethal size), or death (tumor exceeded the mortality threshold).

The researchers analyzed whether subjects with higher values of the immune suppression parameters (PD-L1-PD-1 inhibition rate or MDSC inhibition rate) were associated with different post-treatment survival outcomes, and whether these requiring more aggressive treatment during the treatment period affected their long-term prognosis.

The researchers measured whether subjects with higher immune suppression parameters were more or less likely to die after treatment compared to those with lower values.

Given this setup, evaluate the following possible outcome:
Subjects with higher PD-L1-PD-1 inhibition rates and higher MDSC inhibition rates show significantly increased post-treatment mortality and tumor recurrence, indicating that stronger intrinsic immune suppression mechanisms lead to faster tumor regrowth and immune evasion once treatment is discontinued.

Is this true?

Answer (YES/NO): NO